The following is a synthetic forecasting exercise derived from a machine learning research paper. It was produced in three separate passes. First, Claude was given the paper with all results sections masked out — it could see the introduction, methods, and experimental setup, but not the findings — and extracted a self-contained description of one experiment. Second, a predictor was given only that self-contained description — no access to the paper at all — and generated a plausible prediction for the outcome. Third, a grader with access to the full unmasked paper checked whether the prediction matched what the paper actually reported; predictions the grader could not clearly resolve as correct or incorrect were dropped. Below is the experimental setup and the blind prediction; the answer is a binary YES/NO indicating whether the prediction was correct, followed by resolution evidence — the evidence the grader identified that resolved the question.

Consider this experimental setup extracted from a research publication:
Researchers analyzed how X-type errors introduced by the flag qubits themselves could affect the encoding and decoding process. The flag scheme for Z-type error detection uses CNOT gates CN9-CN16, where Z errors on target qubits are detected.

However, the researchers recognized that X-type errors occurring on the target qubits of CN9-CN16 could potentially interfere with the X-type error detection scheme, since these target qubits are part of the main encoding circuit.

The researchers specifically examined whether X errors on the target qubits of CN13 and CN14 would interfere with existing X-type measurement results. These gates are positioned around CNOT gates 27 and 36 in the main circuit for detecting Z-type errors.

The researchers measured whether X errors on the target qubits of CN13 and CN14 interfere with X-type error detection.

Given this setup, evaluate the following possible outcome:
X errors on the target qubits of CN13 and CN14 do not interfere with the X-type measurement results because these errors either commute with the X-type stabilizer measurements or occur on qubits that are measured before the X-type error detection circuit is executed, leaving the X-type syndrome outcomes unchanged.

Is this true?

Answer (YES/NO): NO